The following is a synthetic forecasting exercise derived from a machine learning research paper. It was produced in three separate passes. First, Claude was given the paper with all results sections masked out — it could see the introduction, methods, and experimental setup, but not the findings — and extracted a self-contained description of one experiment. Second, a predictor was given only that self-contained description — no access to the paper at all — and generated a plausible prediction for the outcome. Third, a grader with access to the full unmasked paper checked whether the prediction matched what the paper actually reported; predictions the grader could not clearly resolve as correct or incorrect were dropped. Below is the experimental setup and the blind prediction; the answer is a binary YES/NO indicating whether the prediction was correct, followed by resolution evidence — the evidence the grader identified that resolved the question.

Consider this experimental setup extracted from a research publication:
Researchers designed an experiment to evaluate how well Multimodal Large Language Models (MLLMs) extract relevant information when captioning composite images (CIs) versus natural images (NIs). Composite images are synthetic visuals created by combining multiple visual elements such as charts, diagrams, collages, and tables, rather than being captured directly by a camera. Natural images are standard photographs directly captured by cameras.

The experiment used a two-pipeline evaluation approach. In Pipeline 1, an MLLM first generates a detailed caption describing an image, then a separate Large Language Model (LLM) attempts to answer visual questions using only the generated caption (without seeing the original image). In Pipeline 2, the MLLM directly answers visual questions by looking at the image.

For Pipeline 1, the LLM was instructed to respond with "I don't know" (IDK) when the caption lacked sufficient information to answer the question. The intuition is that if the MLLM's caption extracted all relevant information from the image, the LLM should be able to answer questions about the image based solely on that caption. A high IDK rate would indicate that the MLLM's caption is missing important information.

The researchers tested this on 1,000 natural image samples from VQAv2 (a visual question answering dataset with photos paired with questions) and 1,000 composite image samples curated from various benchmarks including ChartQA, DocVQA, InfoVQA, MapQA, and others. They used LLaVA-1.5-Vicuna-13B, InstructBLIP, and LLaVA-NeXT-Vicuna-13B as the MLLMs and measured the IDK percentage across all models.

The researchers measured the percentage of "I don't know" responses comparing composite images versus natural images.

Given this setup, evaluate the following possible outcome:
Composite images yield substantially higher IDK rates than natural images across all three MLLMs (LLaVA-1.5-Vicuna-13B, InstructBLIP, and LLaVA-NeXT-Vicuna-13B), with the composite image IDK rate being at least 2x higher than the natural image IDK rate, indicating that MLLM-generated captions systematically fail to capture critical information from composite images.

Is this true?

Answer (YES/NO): YES